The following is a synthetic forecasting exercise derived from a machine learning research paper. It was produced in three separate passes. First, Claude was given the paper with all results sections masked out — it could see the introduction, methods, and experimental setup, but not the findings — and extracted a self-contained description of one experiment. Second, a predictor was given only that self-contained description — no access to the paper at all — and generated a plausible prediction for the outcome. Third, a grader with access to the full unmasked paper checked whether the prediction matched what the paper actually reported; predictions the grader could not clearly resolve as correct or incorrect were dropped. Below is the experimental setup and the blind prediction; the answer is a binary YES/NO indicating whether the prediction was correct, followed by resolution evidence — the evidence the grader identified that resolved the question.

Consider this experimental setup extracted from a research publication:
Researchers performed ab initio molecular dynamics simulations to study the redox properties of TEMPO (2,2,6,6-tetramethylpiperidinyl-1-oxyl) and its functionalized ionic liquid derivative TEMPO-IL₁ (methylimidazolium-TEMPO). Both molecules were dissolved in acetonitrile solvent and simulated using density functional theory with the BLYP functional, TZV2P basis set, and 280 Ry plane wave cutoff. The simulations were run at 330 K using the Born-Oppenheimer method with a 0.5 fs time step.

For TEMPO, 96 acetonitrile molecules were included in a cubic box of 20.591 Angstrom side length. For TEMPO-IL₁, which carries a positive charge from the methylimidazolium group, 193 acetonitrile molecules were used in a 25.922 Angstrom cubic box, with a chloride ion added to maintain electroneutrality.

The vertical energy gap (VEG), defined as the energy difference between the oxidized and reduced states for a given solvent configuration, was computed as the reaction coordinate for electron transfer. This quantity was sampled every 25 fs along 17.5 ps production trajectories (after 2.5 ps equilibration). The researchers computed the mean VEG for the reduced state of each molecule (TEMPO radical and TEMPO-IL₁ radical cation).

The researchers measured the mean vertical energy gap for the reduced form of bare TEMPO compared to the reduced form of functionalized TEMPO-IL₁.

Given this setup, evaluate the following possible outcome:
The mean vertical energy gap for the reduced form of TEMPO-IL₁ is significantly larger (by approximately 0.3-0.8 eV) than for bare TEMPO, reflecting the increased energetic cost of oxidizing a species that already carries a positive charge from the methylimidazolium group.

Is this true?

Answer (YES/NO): NO